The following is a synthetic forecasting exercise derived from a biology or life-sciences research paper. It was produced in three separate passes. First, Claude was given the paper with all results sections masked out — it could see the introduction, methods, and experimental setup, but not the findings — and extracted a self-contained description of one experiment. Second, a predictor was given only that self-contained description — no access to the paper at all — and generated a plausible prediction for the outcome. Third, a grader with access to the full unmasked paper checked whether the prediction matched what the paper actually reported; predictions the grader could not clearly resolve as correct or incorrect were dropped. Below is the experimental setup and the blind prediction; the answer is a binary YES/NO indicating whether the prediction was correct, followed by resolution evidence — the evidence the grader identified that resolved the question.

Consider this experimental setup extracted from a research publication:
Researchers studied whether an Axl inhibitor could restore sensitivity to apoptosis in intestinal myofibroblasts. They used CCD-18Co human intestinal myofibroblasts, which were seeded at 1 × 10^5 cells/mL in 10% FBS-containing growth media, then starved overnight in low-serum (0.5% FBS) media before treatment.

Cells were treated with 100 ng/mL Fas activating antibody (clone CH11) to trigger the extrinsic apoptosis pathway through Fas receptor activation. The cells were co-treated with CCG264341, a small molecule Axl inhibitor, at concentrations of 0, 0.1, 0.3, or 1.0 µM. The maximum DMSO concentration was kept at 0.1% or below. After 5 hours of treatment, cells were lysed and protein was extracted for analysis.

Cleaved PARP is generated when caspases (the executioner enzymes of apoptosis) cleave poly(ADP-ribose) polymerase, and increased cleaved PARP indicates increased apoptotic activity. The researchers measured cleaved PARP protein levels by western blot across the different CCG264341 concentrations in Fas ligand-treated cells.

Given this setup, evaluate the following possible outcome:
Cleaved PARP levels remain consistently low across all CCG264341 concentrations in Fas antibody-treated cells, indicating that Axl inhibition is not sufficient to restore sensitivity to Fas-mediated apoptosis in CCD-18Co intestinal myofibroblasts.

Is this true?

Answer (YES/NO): NO